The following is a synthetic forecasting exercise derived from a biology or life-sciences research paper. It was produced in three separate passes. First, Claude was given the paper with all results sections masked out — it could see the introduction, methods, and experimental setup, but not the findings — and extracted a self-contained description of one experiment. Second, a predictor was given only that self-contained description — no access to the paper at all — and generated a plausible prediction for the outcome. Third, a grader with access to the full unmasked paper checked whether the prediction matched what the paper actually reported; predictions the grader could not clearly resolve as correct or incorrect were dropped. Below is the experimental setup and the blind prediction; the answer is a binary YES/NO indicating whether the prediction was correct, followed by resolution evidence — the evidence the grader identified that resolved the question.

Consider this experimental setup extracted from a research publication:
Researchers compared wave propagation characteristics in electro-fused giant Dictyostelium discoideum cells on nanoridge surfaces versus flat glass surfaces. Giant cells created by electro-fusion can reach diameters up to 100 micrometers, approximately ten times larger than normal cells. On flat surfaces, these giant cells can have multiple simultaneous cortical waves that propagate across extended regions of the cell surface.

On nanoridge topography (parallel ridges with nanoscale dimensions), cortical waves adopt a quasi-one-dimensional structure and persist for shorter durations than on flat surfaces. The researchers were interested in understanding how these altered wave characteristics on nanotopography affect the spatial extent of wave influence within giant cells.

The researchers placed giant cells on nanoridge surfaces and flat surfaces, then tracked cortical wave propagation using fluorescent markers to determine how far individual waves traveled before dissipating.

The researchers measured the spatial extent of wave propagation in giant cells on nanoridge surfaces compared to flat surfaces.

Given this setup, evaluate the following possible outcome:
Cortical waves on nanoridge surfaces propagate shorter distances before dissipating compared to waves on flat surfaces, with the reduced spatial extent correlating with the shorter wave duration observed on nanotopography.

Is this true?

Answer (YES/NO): YES